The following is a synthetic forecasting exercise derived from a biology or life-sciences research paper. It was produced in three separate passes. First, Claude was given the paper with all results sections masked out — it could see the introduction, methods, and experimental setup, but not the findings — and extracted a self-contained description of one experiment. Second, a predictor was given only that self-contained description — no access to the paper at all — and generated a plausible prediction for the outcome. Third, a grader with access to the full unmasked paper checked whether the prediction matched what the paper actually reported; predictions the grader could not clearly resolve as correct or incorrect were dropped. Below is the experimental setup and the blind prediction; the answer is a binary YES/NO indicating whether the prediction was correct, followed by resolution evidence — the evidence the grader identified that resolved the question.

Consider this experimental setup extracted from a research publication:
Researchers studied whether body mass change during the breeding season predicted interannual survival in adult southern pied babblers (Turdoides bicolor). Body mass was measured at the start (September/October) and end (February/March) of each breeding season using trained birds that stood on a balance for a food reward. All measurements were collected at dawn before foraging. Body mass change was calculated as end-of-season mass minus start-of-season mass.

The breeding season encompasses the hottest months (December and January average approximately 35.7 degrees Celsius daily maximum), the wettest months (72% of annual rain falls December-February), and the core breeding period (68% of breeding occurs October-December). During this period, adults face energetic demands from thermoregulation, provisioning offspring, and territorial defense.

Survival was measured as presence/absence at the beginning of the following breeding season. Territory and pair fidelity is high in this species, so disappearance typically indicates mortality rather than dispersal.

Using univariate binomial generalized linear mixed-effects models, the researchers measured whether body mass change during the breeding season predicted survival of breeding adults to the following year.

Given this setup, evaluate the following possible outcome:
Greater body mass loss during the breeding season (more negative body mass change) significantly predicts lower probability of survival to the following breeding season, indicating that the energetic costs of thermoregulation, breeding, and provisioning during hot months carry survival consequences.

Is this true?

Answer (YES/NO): NO